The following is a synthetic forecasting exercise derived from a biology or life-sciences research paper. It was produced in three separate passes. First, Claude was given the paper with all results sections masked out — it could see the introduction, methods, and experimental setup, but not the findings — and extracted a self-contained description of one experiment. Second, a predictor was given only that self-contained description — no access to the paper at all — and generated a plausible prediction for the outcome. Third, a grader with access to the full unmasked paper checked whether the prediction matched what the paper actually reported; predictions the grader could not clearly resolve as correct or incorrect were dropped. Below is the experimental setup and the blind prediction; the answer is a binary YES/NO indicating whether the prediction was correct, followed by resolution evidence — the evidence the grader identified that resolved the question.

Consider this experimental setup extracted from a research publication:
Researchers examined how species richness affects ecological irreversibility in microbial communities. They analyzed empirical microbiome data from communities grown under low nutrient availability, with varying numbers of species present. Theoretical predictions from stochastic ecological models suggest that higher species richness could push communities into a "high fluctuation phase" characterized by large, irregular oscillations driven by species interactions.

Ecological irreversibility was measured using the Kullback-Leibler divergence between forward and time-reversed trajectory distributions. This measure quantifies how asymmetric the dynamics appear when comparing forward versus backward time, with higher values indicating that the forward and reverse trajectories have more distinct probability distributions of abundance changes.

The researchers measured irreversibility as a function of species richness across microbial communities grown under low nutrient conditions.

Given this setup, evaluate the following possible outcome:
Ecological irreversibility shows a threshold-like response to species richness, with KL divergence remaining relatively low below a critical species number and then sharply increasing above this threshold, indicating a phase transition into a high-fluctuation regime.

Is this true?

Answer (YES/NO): NO